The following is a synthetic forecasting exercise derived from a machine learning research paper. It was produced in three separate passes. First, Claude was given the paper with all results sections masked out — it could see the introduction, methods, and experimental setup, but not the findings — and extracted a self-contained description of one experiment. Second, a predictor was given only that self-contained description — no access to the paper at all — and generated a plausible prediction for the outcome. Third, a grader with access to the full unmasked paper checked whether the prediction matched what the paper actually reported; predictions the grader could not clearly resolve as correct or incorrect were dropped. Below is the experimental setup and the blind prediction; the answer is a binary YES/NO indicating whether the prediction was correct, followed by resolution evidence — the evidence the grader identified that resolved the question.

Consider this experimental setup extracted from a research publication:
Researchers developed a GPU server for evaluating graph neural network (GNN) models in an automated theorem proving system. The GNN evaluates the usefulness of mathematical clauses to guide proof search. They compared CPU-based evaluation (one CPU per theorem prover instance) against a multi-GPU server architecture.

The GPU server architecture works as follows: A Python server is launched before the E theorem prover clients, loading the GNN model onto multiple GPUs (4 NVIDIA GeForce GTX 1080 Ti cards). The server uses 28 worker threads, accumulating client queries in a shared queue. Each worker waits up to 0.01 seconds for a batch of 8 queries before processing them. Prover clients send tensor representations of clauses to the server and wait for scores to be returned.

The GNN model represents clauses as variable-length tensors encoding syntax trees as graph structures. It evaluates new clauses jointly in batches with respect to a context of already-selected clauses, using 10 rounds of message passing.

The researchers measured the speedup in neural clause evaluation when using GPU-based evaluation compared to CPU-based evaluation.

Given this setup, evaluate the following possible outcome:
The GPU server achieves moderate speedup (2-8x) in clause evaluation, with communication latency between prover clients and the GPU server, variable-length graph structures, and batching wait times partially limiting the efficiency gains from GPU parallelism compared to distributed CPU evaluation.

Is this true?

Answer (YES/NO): YES